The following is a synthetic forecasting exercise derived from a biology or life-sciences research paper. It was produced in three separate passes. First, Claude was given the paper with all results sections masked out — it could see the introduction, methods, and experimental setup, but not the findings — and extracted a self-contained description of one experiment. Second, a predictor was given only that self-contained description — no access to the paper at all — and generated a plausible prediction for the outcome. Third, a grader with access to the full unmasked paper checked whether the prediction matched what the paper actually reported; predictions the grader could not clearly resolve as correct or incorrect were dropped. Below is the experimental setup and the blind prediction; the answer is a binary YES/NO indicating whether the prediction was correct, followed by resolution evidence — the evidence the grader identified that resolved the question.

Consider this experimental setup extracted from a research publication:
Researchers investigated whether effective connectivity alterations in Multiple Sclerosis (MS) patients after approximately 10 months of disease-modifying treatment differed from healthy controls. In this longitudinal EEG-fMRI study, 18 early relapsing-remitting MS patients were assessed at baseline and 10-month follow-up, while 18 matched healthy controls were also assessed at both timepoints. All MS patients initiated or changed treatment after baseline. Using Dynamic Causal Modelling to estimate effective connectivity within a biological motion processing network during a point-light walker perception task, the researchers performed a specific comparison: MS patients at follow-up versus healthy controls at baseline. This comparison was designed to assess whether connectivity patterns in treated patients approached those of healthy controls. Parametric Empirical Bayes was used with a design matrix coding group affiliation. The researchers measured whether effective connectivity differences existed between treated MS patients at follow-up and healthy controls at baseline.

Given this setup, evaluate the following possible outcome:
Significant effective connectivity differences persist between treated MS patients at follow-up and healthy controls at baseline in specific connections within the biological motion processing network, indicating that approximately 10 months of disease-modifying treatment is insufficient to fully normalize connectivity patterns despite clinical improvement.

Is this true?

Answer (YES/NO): YES